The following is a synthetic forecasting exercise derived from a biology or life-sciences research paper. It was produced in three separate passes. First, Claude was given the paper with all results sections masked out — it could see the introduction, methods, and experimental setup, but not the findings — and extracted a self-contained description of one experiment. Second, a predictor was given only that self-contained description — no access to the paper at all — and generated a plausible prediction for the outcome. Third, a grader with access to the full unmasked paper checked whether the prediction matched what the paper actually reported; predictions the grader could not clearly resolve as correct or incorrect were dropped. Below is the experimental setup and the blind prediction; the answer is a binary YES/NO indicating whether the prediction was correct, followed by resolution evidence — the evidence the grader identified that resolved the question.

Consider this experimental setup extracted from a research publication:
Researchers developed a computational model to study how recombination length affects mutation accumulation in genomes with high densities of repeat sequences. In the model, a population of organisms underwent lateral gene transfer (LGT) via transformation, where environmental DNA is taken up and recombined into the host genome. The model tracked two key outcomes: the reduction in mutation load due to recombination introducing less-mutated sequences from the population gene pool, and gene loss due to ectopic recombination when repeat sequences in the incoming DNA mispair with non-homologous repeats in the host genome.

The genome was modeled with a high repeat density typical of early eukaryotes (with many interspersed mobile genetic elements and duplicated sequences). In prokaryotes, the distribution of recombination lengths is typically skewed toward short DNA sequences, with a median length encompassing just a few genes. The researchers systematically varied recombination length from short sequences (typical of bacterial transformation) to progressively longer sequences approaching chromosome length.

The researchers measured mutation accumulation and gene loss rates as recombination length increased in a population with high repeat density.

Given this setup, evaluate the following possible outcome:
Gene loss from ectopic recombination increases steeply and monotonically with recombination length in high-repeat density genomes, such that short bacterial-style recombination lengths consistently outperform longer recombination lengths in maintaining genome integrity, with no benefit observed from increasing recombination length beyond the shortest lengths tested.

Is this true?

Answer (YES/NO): YES